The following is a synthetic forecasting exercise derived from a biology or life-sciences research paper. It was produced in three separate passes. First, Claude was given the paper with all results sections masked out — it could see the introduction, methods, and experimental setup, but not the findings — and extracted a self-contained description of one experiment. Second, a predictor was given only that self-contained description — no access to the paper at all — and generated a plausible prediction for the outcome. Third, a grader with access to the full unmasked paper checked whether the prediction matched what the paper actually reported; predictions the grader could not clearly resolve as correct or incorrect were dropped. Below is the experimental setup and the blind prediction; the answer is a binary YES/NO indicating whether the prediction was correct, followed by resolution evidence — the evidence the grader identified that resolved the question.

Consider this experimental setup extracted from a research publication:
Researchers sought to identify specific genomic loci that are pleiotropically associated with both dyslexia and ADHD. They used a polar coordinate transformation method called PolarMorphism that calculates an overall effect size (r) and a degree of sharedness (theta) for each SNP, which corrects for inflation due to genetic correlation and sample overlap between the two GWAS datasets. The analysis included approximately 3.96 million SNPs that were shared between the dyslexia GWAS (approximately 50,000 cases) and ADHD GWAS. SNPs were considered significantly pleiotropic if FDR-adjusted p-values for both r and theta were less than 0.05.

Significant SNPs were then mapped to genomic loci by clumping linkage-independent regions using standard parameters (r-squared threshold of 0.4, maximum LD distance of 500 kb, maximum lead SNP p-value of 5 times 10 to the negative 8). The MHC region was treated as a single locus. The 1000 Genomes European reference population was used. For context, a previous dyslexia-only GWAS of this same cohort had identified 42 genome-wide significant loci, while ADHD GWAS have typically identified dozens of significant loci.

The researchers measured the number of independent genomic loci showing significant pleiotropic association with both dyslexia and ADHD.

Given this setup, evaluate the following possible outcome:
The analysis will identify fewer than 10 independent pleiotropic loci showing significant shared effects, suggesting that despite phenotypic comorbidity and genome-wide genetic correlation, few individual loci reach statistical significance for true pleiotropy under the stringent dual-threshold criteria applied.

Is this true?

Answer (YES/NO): NO